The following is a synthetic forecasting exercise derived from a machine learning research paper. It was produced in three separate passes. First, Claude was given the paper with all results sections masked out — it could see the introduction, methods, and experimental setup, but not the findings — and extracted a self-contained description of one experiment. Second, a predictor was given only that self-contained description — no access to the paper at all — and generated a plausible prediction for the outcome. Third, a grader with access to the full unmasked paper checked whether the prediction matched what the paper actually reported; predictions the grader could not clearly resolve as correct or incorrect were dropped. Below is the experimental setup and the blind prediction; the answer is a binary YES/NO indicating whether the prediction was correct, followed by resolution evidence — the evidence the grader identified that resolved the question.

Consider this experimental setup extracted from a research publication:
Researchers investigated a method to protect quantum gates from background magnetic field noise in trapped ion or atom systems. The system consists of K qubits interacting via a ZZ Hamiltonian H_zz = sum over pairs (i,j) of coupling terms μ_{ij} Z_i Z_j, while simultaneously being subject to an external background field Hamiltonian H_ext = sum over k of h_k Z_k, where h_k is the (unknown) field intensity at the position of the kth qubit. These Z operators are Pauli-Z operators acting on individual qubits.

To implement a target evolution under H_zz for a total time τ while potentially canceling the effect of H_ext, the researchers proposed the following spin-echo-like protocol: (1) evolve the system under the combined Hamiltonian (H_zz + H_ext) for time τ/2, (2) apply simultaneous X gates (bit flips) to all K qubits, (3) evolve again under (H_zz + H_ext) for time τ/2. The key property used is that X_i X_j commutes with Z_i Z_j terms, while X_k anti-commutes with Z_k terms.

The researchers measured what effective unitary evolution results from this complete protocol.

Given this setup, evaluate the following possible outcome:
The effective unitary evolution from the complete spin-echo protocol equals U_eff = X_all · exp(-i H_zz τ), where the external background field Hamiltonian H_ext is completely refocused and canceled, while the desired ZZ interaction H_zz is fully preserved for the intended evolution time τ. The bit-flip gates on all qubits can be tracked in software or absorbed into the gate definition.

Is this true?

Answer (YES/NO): NO